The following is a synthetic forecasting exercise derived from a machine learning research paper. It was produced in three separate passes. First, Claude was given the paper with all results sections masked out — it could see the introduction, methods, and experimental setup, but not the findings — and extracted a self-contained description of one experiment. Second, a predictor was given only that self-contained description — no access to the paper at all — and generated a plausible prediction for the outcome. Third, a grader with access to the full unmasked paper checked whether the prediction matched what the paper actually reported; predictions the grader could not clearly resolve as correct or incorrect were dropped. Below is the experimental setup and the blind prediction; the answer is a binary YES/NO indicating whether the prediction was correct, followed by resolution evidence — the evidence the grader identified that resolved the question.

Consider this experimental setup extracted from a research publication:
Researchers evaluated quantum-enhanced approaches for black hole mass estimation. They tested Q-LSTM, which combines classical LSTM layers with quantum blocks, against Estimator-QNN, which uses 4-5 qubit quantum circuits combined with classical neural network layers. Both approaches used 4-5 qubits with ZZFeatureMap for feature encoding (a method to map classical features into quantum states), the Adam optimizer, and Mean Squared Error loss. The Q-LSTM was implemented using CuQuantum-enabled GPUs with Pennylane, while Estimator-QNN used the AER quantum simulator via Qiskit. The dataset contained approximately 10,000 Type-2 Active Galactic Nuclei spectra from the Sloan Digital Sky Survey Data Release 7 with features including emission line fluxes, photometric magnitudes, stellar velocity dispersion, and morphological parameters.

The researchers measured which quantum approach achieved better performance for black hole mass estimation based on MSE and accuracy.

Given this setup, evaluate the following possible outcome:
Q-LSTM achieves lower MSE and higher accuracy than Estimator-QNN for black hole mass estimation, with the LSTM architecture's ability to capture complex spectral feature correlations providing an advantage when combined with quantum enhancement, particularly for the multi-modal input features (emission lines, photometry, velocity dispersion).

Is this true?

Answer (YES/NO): NO